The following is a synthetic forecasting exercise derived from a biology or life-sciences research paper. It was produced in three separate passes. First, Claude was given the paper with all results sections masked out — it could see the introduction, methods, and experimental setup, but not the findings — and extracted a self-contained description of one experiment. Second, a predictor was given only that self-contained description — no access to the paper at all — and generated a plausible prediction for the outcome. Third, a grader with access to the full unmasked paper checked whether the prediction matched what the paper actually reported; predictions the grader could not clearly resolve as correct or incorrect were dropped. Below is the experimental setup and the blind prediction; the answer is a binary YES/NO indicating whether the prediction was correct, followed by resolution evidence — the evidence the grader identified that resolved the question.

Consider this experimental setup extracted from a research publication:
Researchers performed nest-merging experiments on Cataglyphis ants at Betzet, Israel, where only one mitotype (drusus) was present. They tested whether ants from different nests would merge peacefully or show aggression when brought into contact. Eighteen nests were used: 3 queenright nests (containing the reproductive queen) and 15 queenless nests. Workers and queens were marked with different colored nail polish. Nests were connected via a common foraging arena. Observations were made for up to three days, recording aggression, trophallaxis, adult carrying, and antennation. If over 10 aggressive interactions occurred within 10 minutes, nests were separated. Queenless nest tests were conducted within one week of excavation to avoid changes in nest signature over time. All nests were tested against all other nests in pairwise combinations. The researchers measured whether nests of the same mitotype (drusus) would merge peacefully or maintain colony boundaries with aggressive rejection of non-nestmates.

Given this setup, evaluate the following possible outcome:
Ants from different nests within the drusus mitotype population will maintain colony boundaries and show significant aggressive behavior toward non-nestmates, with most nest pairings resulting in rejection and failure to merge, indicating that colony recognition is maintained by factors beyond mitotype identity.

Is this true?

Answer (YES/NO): NO